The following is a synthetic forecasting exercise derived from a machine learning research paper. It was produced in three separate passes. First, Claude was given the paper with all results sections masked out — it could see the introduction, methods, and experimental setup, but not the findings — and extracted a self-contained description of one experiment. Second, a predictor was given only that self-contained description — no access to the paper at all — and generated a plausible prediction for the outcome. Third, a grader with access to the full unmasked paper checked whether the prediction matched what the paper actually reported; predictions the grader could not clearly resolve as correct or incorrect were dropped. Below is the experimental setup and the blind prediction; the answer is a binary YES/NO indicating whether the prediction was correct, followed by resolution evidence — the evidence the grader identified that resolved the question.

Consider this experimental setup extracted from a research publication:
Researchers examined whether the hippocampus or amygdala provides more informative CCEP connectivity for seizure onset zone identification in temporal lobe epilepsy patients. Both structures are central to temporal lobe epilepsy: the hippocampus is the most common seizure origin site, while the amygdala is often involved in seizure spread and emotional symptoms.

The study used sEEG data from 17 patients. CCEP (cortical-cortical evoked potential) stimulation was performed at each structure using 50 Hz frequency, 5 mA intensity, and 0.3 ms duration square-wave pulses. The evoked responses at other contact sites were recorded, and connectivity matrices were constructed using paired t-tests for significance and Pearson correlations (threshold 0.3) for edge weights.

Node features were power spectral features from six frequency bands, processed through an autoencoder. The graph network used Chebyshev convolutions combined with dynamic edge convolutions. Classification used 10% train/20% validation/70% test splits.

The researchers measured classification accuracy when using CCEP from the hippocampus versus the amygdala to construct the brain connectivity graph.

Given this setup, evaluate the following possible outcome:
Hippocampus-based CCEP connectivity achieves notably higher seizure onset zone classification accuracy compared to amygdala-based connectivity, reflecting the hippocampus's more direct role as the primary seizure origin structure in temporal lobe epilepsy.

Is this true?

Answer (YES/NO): NO